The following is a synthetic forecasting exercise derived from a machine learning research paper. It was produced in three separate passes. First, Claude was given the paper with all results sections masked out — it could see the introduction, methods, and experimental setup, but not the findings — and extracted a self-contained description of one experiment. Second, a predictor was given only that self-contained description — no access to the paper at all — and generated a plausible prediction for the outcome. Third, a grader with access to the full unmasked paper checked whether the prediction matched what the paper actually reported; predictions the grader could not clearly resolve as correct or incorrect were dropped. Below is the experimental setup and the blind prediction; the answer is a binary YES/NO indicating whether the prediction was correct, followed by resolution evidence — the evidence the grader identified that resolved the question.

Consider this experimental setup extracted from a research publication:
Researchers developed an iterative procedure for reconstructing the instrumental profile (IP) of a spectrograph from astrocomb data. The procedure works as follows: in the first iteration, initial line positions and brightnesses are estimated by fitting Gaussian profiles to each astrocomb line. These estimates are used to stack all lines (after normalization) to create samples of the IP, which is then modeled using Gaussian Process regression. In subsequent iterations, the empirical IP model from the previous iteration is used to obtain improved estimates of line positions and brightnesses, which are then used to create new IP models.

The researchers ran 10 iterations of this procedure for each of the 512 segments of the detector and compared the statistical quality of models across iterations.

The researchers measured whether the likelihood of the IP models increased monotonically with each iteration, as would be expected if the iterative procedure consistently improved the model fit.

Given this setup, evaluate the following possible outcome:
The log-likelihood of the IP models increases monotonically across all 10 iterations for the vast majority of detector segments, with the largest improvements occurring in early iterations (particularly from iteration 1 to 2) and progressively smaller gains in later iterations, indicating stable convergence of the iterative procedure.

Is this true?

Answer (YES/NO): NO